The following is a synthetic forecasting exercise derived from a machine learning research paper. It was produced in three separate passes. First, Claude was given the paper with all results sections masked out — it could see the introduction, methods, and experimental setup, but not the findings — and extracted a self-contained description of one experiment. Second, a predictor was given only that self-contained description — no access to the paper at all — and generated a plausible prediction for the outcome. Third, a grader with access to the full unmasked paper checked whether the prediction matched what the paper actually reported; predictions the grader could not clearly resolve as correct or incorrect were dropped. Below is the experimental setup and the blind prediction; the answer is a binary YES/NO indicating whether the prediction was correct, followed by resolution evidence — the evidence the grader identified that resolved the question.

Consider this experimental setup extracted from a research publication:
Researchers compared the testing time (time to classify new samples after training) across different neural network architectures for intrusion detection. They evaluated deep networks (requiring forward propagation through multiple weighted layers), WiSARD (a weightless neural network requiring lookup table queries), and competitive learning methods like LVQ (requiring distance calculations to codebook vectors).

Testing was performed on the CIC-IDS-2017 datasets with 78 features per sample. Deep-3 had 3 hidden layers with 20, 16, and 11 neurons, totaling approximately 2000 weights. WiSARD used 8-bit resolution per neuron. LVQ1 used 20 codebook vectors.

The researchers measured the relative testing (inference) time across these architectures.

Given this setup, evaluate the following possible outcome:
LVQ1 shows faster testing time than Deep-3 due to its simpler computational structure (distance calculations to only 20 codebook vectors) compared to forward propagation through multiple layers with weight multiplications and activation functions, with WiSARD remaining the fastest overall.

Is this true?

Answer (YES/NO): NO